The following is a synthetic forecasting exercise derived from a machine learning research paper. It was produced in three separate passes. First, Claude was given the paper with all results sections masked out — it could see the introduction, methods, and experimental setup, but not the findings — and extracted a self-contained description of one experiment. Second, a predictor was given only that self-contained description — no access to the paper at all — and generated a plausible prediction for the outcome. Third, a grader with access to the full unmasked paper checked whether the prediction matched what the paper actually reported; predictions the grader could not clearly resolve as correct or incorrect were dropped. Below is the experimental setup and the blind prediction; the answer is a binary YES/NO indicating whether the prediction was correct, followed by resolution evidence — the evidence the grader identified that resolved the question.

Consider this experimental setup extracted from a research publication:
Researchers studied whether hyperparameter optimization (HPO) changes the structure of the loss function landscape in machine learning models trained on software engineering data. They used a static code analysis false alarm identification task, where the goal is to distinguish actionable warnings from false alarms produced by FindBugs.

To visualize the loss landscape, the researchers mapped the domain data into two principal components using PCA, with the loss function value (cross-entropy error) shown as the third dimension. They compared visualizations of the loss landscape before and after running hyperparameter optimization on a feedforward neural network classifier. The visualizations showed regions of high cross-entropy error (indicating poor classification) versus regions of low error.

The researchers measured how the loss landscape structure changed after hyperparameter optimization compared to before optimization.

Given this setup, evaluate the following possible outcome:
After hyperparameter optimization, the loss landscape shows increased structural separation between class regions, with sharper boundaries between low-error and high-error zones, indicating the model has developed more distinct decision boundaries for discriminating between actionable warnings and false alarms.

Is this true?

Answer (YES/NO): NO